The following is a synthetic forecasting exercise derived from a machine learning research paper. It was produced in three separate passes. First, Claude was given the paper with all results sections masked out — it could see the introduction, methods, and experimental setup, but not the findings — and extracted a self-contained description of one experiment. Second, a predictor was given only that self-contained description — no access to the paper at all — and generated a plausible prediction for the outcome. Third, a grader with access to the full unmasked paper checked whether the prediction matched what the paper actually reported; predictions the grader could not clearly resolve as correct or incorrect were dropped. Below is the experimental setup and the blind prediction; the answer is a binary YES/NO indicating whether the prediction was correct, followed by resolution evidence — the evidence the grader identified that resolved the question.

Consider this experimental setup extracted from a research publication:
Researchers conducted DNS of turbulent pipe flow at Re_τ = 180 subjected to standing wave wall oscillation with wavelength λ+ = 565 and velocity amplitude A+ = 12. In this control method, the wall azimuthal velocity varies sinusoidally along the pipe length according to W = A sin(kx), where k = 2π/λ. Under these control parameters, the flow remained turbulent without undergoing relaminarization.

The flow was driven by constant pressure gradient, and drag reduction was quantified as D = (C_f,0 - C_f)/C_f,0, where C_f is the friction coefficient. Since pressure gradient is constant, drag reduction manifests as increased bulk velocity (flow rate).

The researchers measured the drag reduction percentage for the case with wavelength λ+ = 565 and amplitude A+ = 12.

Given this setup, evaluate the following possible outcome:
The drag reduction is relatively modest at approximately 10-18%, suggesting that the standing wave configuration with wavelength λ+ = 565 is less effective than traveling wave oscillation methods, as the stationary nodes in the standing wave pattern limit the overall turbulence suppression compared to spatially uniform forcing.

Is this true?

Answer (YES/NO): NO